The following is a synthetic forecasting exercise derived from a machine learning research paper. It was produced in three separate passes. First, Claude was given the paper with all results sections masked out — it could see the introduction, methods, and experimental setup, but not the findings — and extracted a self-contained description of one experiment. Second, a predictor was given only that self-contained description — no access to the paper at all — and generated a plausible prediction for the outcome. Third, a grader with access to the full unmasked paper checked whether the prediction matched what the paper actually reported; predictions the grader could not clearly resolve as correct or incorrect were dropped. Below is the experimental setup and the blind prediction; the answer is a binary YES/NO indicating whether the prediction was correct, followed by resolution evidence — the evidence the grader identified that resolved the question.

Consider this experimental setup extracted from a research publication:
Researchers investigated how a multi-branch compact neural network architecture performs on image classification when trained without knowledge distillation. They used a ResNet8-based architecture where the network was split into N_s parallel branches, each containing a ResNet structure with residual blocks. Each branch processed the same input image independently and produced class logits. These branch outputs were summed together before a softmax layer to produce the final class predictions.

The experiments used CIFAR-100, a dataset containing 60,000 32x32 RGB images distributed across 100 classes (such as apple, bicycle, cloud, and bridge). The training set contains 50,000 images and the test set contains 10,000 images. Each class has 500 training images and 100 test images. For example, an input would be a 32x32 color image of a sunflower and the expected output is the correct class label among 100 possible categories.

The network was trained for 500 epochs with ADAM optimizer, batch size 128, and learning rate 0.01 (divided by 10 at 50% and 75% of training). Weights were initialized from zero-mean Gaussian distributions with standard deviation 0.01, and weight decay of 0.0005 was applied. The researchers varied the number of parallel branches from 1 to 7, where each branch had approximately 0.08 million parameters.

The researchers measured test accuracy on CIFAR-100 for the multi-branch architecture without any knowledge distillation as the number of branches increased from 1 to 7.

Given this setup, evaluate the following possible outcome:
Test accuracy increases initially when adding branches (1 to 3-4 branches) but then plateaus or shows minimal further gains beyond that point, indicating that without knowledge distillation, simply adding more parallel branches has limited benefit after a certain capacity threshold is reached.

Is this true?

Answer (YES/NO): NO